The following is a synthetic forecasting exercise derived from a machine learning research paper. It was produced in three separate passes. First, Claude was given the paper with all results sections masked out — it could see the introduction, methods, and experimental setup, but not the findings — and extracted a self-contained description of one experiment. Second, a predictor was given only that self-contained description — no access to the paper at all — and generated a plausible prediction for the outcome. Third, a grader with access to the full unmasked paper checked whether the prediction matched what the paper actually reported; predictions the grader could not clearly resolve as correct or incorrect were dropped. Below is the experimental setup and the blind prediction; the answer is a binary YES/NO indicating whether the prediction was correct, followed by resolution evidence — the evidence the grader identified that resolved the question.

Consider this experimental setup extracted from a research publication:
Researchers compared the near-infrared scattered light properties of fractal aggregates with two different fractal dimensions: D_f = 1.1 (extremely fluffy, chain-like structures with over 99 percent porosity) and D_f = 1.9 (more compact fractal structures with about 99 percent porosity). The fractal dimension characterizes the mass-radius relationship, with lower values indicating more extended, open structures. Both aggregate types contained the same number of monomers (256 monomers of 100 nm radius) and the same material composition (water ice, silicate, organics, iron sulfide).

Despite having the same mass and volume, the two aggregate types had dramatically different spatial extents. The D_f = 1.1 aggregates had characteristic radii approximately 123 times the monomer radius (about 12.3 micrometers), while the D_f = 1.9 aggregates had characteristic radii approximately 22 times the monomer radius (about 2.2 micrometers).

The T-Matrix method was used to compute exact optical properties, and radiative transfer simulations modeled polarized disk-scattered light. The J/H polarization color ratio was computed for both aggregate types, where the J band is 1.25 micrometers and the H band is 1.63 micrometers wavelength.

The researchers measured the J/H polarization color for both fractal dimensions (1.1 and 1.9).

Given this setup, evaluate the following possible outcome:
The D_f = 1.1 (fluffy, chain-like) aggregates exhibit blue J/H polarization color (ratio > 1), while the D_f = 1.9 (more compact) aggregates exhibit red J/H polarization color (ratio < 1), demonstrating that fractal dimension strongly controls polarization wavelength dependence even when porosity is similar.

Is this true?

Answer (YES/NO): NO